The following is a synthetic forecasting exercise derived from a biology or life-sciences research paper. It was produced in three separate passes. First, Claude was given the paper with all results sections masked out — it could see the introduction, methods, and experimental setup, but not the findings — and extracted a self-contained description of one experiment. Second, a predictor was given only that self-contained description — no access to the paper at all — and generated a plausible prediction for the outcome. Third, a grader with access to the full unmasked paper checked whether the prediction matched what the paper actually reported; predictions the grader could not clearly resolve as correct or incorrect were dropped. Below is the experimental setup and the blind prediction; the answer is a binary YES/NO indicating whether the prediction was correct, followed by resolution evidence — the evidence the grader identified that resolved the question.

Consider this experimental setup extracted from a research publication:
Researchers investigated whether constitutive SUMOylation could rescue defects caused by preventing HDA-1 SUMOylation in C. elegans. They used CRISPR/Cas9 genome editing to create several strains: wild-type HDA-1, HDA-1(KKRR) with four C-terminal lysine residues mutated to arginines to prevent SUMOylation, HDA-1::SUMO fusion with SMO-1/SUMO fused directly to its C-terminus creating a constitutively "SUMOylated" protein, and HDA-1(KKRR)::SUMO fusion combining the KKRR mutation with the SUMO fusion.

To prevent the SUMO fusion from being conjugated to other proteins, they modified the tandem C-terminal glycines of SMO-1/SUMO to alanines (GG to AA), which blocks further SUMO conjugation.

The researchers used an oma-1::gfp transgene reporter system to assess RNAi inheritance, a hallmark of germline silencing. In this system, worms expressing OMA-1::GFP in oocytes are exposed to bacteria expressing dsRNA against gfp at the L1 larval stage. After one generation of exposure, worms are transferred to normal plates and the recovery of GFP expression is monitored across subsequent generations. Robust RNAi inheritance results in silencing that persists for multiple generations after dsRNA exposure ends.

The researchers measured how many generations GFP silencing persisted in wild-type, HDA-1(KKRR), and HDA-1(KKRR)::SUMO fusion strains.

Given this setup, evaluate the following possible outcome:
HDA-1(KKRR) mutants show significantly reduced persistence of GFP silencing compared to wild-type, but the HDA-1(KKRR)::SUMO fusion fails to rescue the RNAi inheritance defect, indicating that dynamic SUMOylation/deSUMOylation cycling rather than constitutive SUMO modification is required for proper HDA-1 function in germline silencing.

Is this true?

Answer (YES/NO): NO